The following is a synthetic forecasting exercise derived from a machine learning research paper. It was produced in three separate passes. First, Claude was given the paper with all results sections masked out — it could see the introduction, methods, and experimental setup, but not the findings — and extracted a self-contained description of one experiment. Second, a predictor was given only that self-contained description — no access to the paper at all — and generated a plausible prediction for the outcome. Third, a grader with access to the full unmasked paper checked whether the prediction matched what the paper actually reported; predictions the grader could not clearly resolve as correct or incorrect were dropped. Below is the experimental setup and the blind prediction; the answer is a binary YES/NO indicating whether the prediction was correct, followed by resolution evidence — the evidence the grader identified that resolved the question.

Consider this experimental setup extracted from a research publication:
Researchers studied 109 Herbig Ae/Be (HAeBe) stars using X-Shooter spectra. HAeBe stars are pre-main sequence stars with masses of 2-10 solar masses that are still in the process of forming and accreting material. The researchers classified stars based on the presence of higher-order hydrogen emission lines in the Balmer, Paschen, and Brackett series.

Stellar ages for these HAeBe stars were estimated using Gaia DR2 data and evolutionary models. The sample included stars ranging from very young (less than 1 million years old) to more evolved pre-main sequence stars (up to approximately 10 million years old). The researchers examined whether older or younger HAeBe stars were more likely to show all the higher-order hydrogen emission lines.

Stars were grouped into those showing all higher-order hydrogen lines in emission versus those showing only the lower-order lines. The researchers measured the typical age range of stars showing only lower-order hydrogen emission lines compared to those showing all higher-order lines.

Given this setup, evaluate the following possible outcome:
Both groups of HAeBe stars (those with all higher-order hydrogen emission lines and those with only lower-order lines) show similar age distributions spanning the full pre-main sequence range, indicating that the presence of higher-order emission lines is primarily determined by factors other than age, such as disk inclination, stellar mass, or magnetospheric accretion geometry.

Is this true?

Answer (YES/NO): NO